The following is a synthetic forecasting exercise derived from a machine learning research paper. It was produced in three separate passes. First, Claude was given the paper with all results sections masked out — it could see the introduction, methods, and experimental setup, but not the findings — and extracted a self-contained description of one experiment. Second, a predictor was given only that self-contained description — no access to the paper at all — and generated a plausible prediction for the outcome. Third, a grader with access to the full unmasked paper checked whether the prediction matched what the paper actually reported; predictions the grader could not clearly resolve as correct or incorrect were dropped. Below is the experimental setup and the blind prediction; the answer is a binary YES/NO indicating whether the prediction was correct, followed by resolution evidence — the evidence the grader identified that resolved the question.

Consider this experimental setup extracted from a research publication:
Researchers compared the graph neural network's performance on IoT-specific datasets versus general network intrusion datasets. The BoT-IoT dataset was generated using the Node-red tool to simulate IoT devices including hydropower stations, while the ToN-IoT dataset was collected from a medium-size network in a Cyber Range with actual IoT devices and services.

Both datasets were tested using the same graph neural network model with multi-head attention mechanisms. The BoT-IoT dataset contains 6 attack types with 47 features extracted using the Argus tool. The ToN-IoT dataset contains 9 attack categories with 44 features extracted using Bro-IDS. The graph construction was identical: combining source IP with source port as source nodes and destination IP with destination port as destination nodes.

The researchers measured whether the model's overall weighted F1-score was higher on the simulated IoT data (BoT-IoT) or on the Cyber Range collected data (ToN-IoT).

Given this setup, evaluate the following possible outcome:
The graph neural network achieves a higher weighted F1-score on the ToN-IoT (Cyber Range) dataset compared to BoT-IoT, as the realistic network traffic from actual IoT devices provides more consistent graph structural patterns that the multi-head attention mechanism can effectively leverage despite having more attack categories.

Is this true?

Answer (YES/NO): NO